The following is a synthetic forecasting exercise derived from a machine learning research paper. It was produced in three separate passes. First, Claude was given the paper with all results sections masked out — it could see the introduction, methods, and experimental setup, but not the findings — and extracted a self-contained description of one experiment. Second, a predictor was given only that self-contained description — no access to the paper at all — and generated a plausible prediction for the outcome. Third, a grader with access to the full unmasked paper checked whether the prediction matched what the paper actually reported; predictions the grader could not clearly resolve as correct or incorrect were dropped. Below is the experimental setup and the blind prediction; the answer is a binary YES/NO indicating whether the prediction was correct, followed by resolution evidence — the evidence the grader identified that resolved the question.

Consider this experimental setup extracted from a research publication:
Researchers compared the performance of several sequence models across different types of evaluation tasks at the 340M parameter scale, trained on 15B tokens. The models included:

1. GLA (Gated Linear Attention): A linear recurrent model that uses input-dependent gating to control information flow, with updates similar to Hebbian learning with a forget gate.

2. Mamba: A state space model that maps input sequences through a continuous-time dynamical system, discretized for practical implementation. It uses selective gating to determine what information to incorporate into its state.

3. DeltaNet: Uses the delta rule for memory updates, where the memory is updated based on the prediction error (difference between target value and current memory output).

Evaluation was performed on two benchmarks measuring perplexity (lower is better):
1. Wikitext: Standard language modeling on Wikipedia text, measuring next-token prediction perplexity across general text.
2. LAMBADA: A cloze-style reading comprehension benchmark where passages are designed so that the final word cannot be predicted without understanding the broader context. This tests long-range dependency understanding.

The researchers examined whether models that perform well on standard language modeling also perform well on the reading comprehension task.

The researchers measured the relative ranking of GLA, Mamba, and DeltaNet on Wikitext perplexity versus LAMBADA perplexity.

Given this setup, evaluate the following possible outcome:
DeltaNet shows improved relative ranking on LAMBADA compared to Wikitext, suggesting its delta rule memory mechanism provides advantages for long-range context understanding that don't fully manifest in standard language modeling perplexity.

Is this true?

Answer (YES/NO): NO